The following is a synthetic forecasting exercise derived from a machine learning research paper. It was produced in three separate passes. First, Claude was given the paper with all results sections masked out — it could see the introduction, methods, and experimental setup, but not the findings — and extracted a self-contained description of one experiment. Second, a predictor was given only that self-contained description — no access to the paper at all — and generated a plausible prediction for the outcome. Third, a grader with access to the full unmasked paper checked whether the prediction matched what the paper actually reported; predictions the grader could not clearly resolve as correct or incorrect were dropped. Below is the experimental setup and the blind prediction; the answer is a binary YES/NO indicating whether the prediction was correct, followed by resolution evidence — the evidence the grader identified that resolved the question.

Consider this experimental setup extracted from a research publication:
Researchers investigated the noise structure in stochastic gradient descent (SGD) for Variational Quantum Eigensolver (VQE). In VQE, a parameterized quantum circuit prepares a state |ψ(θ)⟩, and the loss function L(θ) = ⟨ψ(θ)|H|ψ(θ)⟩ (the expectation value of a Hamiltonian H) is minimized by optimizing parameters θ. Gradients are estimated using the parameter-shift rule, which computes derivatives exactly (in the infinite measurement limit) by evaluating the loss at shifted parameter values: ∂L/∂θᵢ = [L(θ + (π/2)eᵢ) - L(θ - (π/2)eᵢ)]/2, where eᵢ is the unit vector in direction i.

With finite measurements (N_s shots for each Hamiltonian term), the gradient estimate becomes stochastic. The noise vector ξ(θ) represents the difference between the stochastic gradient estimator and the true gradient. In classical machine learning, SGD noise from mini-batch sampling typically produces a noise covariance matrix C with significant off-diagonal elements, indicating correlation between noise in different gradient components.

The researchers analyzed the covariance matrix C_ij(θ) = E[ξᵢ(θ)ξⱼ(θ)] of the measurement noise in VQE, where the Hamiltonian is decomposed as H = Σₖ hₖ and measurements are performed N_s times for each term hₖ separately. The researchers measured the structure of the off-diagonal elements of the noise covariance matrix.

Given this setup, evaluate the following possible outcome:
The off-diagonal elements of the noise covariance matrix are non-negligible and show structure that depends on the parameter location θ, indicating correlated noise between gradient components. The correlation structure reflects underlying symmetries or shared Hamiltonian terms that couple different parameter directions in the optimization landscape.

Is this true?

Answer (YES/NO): NO